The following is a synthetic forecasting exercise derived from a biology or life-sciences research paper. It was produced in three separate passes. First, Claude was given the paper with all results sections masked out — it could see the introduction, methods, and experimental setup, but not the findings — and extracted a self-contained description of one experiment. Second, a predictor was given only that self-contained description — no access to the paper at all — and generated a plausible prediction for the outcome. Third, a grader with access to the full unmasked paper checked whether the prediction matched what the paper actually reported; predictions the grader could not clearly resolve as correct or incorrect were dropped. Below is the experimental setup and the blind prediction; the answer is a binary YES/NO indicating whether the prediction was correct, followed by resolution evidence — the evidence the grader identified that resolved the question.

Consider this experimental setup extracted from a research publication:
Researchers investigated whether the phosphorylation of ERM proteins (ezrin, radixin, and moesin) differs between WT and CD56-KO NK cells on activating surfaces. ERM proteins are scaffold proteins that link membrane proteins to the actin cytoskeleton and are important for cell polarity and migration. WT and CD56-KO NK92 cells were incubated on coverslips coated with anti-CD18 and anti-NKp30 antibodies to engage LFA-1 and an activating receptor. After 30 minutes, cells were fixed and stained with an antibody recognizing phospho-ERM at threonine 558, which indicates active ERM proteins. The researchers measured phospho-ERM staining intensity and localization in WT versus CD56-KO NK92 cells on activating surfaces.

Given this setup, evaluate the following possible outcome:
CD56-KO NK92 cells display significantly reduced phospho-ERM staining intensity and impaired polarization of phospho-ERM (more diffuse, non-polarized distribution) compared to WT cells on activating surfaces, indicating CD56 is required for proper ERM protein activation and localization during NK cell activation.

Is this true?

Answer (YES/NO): NO